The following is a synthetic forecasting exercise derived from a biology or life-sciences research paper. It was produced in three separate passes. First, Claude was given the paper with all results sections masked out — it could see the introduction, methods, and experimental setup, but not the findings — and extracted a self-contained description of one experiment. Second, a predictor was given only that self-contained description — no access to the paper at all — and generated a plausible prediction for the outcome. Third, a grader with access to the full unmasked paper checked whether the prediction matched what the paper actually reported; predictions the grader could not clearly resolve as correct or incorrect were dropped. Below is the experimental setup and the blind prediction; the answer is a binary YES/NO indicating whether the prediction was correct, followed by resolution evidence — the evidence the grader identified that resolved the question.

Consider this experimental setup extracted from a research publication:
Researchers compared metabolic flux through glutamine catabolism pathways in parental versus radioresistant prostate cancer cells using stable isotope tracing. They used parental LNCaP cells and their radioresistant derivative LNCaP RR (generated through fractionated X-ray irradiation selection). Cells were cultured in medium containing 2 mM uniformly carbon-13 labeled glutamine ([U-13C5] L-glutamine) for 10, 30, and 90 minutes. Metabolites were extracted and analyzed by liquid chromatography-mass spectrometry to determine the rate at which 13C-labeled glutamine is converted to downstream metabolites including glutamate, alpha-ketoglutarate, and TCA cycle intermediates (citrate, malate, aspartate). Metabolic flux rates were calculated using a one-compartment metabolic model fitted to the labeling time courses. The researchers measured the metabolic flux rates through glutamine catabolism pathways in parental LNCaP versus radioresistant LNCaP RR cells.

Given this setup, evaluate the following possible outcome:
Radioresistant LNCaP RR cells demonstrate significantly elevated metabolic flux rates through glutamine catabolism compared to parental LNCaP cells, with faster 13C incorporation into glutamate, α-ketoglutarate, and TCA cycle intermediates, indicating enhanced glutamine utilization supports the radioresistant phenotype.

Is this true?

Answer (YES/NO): YES